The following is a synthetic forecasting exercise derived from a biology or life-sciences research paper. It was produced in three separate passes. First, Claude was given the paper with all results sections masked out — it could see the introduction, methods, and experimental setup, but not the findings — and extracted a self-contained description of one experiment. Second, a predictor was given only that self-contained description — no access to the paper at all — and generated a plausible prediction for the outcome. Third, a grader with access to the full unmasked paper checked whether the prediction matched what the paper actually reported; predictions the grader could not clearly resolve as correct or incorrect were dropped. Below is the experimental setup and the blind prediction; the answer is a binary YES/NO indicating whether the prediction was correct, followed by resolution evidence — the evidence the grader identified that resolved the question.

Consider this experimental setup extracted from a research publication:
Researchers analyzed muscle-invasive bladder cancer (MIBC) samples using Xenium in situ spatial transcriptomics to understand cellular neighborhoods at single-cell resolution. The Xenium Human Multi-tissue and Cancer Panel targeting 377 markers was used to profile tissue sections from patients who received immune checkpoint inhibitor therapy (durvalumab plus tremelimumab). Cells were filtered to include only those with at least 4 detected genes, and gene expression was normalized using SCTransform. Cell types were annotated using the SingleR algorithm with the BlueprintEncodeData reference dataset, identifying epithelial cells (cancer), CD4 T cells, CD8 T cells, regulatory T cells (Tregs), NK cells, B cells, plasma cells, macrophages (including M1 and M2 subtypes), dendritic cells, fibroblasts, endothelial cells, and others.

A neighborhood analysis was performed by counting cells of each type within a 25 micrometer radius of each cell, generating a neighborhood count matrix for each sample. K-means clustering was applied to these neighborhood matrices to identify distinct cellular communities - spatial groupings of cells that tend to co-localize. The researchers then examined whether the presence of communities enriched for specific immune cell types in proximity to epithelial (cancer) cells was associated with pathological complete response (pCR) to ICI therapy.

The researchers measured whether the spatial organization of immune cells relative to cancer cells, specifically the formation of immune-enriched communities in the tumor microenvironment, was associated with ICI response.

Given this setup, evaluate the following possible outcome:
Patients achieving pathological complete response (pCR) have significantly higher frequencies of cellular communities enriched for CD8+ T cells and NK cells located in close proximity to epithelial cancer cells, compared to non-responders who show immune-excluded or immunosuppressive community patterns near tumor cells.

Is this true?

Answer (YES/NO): YES